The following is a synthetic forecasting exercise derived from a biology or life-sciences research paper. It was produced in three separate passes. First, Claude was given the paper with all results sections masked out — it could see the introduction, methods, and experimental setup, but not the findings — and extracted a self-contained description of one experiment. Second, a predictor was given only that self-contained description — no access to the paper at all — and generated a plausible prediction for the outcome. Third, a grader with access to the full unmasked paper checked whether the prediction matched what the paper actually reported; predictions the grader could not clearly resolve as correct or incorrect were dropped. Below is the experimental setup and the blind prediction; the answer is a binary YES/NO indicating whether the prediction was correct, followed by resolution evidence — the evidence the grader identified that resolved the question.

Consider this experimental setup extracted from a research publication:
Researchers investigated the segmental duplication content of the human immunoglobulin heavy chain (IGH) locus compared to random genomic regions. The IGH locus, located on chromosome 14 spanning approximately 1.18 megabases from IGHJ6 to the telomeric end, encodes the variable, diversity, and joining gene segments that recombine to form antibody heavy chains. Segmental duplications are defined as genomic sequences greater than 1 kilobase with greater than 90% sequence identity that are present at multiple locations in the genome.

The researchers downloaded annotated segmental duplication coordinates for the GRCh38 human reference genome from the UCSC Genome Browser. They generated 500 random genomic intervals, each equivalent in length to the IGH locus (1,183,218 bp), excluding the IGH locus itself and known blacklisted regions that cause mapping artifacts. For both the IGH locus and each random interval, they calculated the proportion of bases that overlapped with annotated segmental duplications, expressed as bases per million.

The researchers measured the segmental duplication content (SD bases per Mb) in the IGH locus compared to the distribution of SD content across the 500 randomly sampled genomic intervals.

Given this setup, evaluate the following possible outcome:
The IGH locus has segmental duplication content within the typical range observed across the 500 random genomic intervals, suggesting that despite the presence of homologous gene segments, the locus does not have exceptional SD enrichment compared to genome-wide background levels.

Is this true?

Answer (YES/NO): NO